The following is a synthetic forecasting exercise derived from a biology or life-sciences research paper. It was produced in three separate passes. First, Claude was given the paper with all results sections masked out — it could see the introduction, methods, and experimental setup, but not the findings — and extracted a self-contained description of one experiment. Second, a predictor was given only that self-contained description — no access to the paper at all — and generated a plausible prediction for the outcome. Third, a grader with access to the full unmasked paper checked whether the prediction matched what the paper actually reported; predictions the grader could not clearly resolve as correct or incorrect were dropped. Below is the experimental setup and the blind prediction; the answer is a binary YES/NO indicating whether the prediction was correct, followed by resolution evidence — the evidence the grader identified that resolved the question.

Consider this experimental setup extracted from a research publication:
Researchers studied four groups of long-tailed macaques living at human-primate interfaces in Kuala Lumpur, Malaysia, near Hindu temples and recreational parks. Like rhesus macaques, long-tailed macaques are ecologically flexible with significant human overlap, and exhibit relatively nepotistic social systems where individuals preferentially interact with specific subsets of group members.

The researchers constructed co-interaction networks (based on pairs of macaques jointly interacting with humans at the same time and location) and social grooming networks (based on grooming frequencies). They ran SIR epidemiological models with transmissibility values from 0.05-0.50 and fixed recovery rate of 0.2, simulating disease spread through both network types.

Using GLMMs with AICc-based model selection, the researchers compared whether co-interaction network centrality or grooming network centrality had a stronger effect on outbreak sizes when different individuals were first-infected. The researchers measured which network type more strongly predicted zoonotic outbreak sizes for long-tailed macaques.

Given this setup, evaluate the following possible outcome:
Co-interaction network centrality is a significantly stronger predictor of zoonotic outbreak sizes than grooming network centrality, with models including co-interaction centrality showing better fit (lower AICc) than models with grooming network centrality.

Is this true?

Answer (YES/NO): NO